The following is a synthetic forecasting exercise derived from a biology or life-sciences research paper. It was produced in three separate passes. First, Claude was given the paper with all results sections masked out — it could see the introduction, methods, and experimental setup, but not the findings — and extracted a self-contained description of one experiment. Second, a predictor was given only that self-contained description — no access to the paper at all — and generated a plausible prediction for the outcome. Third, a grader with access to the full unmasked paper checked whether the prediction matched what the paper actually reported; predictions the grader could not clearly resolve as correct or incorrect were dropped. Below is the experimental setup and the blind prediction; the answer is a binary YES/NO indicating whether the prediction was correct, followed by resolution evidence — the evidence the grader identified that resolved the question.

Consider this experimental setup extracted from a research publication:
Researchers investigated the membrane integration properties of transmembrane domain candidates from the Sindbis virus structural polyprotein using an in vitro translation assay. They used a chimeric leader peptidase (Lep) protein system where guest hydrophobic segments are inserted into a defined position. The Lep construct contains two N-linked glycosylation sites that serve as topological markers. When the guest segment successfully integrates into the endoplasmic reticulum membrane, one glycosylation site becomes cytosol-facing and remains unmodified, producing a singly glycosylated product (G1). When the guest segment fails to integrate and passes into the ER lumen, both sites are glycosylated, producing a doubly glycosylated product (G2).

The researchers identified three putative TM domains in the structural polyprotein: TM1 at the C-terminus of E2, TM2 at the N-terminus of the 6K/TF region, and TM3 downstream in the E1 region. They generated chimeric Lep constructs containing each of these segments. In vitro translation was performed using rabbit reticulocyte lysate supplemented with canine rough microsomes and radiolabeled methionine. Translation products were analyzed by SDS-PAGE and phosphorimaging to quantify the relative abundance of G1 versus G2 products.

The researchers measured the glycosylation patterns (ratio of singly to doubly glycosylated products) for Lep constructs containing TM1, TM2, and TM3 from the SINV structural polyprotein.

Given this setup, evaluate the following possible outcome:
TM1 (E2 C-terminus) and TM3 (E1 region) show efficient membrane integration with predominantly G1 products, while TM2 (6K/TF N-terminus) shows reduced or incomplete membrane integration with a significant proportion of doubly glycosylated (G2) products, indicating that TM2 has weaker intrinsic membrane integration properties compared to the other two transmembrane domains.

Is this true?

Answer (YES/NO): YES